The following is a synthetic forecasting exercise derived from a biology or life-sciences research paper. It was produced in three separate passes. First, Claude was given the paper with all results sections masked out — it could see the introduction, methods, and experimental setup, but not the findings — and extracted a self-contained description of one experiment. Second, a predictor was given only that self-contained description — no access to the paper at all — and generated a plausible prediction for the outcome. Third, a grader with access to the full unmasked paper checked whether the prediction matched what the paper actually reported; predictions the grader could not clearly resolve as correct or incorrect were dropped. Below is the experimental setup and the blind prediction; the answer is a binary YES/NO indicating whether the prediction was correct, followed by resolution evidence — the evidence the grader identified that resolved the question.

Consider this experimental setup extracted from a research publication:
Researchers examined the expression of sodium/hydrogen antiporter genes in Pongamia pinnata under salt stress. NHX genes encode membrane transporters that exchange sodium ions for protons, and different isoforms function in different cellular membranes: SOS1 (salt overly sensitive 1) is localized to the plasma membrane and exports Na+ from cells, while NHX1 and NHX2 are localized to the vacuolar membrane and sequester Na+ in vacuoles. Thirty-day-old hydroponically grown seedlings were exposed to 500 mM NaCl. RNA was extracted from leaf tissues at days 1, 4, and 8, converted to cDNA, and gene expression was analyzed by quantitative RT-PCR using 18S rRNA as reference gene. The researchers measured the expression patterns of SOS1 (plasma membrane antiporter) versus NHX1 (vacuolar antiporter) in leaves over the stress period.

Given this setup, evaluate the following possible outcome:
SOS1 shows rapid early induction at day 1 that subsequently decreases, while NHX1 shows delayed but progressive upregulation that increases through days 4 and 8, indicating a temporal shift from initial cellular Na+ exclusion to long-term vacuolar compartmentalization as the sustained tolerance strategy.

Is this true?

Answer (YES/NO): NO